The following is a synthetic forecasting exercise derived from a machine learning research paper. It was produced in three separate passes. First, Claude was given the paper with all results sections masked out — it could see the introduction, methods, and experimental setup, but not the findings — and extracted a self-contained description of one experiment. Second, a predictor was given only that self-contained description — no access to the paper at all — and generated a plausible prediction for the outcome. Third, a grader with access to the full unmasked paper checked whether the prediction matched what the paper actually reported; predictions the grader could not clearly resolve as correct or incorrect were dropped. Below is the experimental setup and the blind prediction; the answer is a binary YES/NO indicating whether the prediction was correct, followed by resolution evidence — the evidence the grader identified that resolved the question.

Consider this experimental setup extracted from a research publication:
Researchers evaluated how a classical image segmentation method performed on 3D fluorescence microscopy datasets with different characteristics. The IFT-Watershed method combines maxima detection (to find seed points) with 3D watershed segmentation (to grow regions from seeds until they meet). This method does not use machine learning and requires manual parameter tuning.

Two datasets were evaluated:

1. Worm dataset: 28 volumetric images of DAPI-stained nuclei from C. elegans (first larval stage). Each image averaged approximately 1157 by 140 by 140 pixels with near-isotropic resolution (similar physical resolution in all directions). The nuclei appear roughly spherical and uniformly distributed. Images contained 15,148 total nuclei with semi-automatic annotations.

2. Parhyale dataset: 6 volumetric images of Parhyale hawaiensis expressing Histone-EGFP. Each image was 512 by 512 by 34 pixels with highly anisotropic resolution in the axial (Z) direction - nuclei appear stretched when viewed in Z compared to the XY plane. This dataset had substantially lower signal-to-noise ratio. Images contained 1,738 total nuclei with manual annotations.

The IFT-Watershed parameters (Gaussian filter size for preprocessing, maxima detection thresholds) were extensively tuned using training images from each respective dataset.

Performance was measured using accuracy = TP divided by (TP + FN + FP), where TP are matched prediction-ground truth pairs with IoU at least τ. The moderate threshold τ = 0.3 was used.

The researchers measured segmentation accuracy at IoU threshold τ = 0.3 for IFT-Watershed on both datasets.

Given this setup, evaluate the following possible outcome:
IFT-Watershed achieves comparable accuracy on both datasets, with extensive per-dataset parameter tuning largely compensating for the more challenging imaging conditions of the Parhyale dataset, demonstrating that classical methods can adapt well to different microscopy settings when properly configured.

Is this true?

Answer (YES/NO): NO